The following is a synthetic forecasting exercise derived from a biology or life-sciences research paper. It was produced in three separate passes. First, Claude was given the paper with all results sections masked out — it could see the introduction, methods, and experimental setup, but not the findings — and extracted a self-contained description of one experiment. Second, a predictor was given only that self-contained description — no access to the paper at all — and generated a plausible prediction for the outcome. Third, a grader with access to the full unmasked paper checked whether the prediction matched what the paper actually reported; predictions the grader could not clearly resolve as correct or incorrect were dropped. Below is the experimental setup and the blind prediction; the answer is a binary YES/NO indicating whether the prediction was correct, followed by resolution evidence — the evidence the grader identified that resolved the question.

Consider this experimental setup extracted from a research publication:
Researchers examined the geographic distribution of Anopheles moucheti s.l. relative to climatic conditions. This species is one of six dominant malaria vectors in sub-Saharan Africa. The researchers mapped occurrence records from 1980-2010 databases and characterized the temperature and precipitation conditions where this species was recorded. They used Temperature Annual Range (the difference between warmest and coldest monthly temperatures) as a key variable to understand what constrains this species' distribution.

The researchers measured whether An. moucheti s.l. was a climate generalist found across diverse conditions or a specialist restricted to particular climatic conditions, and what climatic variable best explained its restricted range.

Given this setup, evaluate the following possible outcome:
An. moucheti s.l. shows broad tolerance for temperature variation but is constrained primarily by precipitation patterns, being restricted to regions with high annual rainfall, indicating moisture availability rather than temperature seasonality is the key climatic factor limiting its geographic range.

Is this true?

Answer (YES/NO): NO